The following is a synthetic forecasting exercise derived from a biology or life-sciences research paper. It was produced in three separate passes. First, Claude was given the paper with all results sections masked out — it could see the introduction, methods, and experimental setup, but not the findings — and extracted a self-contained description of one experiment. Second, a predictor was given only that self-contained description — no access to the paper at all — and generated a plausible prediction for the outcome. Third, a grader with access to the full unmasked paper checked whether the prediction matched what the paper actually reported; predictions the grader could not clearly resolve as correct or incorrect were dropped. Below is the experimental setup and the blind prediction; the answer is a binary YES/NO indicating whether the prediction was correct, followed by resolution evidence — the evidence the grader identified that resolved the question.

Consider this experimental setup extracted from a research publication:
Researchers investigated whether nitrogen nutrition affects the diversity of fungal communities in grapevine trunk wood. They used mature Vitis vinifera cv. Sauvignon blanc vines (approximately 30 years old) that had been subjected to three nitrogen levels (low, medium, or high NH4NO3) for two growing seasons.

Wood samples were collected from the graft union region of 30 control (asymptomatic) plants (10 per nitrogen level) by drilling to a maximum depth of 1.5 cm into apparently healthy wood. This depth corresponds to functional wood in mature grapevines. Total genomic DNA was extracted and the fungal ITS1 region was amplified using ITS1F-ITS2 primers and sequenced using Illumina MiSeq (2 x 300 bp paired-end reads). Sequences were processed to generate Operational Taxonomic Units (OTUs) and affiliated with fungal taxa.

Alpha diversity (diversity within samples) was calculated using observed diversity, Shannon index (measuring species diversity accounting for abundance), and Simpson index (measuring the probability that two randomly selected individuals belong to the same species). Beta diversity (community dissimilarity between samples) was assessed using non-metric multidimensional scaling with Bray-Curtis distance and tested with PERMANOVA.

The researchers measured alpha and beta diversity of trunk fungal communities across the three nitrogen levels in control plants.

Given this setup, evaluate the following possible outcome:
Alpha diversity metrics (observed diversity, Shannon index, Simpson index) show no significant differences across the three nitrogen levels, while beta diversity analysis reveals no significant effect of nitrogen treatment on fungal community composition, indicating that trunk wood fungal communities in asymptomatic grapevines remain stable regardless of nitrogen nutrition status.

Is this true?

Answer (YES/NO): YES